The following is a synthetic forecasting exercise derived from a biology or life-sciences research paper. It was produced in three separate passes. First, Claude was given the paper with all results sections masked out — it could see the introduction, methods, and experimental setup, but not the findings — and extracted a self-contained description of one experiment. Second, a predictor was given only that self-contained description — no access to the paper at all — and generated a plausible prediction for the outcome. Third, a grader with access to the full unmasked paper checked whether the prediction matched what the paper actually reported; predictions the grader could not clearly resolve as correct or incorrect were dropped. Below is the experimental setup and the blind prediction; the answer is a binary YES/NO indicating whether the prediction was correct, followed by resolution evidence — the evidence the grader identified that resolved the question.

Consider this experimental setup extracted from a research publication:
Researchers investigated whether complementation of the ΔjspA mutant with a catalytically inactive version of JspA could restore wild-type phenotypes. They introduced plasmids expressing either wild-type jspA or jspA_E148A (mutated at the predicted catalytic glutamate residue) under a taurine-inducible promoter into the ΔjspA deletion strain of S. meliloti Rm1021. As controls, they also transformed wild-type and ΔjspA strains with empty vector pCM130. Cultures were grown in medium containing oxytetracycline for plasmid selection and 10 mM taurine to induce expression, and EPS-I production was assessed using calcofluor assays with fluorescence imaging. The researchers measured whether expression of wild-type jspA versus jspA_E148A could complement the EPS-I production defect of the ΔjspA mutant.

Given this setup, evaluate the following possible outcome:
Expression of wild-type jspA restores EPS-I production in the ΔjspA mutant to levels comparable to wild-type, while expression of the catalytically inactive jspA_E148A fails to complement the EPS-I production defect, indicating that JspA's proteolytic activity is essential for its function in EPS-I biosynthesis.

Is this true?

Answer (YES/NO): YES